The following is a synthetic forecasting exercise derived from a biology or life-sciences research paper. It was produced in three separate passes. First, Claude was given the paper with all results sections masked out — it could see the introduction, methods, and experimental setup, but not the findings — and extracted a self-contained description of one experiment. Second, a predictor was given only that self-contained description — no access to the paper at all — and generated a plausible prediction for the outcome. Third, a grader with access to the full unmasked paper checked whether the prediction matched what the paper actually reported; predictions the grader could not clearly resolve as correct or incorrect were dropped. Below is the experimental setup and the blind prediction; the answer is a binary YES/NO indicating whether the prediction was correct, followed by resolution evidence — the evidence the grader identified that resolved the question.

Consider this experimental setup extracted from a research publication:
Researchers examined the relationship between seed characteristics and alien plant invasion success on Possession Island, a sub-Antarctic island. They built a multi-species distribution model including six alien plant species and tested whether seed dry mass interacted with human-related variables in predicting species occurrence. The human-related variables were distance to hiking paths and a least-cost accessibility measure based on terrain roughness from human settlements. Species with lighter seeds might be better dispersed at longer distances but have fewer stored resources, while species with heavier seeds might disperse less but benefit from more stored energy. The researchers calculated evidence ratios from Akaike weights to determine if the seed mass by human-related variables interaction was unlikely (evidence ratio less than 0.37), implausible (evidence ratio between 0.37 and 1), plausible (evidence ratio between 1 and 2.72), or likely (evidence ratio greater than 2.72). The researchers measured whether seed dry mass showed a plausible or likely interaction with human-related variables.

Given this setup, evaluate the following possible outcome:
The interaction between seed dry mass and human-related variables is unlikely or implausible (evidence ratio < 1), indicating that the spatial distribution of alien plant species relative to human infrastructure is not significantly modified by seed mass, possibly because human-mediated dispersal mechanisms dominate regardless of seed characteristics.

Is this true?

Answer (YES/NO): YES